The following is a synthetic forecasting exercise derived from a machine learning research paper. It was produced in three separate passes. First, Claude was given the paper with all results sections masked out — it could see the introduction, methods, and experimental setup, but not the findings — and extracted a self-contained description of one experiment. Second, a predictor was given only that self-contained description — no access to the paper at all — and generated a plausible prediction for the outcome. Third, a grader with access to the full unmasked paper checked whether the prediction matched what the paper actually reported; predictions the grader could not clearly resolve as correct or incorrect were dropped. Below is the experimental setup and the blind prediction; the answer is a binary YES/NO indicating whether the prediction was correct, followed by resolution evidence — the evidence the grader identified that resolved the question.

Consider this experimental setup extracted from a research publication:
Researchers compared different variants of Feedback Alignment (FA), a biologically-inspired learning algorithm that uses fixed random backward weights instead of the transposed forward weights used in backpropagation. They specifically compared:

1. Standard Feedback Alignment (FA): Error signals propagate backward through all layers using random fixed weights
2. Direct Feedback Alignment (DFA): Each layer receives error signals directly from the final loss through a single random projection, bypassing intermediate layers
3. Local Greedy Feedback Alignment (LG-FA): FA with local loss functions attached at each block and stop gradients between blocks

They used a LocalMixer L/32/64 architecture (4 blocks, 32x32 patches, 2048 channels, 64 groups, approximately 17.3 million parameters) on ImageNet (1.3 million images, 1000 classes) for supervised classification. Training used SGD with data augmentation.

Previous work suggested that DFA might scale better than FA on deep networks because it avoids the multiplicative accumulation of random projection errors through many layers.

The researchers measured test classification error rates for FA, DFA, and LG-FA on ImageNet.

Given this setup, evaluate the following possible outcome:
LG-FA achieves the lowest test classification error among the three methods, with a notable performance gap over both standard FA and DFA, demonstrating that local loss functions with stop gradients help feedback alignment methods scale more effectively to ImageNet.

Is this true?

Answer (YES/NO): YES